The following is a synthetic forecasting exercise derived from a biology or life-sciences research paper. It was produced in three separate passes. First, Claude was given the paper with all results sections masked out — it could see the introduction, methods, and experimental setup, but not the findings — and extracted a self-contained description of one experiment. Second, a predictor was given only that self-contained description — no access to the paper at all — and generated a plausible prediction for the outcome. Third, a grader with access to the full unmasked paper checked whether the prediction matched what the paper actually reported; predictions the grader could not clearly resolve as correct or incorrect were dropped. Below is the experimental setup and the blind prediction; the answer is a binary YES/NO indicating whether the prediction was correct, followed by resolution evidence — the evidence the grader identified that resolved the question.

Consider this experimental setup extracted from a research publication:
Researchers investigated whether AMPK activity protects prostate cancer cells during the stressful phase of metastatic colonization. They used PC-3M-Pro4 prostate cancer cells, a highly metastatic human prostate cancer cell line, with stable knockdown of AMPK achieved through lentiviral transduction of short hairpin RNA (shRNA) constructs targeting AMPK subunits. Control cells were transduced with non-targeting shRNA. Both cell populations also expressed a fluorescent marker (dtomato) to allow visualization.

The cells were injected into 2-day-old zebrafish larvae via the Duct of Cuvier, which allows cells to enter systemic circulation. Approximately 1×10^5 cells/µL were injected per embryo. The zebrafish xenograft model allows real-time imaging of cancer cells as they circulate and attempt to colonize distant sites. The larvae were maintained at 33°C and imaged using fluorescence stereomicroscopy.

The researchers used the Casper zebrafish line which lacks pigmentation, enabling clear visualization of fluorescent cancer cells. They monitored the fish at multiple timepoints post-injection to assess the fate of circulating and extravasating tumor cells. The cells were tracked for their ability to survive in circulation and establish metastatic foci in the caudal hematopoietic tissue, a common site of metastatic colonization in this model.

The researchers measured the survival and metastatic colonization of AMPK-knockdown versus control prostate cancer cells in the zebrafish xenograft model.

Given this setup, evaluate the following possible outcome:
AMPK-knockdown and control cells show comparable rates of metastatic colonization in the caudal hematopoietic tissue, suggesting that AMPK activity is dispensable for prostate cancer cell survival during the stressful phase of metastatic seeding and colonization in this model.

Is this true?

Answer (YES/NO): NO